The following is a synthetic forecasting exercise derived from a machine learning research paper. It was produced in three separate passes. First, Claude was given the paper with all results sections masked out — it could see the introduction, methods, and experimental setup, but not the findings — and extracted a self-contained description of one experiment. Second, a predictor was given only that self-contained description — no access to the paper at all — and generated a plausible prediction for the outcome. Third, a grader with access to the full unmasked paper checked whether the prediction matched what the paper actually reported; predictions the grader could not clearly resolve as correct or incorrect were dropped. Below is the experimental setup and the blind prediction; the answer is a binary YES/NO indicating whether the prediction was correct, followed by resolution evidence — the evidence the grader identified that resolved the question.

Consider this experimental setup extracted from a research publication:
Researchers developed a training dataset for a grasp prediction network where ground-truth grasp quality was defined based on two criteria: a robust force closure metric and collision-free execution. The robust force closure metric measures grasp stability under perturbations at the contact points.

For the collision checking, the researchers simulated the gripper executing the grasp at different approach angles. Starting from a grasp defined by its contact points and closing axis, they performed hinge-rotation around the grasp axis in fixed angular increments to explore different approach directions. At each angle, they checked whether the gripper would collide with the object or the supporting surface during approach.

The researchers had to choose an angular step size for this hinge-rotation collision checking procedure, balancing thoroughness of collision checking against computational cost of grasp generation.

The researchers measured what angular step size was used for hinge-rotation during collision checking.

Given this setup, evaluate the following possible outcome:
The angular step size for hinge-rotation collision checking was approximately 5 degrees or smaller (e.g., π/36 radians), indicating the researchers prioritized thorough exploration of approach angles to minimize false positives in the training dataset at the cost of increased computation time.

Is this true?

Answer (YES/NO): NO